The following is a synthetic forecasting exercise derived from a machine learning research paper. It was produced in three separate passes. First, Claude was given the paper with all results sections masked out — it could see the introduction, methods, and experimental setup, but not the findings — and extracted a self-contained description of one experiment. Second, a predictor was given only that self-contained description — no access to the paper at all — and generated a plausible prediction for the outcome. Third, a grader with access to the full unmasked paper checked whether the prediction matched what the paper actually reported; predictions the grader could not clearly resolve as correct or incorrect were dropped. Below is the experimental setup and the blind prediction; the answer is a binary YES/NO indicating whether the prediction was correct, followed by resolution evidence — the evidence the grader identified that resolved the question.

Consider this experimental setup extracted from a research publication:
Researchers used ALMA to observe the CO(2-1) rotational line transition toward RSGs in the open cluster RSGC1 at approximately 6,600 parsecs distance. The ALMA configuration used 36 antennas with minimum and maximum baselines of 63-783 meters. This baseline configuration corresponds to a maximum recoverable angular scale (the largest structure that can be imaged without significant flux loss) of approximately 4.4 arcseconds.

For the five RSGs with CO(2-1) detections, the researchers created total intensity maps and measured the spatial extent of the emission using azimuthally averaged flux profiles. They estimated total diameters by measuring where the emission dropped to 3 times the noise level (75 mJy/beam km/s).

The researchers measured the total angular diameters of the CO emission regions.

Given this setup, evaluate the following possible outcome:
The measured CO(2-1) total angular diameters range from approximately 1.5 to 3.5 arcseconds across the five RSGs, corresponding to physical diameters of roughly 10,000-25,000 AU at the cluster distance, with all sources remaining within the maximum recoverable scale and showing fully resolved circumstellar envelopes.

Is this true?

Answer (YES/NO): NO